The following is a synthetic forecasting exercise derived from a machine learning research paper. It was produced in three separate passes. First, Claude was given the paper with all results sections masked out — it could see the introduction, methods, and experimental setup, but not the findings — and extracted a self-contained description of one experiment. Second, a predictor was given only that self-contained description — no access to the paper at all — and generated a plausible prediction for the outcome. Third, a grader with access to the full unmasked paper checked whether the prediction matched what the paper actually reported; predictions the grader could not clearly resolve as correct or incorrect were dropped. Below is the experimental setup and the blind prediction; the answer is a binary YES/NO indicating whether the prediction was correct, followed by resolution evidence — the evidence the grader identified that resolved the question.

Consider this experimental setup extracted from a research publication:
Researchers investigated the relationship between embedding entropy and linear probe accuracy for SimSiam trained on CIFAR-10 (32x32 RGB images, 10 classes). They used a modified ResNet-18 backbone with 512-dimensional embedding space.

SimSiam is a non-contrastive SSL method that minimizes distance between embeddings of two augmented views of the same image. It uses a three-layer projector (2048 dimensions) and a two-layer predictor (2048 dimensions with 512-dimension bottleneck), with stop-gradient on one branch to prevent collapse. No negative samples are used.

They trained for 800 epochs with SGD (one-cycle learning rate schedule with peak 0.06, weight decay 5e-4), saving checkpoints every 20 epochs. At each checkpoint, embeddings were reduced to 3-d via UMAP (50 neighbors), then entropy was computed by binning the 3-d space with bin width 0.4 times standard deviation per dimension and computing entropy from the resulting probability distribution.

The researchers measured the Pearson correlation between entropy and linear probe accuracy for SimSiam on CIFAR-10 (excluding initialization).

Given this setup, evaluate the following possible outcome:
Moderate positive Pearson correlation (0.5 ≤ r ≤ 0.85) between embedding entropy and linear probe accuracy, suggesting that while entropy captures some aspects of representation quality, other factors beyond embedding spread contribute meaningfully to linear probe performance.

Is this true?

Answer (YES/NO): NO